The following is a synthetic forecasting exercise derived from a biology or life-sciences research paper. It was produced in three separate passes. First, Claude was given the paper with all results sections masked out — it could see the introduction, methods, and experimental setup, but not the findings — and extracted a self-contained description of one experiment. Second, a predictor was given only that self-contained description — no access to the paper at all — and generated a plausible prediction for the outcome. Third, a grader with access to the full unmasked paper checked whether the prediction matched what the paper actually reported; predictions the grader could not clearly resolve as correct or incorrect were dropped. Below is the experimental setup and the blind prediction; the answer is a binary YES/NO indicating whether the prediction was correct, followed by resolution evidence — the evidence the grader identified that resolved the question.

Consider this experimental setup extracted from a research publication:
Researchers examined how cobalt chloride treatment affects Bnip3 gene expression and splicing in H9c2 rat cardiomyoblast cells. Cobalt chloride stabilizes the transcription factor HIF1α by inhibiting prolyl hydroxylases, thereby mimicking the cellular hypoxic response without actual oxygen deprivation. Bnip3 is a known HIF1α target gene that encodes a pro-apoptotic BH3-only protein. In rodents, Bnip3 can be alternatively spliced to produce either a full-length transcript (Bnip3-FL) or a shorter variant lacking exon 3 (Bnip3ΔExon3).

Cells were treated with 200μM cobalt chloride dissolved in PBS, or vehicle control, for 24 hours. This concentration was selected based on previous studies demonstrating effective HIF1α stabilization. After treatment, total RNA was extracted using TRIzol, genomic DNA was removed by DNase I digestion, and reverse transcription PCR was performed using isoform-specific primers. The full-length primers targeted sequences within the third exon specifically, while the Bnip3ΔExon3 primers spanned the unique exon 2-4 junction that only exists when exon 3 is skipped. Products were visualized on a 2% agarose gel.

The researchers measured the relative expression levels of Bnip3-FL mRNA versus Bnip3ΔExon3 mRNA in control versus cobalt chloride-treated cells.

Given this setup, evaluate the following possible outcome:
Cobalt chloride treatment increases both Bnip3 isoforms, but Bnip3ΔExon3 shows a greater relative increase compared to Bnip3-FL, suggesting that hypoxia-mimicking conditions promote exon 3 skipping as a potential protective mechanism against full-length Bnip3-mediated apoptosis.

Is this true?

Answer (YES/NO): NO